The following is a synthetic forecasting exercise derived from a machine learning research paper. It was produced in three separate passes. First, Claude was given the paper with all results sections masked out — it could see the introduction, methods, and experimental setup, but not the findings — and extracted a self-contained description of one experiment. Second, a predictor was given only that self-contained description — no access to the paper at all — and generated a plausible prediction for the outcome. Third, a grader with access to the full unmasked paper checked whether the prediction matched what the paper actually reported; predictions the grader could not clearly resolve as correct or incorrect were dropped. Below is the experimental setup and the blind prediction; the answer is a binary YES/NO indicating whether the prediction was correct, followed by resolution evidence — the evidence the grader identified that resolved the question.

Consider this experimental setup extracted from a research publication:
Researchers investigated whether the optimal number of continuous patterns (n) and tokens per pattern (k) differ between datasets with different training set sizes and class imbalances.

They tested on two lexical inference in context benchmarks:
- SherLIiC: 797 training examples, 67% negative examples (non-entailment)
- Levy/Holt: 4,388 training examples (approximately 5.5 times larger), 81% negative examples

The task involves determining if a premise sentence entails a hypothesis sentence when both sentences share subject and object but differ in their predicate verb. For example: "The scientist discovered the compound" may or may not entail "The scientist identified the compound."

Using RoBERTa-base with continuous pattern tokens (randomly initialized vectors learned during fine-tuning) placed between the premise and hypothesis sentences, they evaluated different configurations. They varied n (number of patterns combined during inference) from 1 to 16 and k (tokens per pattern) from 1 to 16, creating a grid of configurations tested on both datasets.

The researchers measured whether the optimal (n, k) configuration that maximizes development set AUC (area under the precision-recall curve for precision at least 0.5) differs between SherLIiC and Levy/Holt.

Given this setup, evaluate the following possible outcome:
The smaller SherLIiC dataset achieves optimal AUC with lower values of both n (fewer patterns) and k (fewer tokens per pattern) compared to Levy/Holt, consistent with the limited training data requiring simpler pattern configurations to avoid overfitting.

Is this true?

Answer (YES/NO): NO